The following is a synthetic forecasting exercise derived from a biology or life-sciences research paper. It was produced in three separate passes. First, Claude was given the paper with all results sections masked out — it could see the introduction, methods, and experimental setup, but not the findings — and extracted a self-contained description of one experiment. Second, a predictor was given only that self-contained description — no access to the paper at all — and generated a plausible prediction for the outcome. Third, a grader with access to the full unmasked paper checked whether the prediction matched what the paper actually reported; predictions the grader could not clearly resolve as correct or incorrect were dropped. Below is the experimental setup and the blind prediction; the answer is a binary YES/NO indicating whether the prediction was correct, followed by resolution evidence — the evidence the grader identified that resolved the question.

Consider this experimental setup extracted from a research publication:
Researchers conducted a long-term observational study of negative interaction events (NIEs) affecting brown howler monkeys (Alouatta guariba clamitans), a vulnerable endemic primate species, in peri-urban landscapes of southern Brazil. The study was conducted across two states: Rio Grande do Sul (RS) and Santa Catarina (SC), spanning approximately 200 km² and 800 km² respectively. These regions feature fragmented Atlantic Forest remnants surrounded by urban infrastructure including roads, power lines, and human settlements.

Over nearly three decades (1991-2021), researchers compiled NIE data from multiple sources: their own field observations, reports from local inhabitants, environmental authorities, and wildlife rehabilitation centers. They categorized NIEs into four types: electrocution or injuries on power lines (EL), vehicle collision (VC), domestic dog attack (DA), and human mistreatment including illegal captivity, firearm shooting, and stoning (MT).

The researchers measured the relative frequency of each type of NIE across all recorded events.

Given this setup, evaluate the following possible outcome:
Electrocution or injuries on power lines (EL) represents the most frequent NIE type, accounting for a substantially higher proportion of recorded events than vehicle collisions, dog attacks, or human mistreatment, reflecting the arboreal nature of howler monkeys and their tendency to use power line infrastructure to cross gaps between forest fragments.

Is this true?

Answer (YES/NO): NO